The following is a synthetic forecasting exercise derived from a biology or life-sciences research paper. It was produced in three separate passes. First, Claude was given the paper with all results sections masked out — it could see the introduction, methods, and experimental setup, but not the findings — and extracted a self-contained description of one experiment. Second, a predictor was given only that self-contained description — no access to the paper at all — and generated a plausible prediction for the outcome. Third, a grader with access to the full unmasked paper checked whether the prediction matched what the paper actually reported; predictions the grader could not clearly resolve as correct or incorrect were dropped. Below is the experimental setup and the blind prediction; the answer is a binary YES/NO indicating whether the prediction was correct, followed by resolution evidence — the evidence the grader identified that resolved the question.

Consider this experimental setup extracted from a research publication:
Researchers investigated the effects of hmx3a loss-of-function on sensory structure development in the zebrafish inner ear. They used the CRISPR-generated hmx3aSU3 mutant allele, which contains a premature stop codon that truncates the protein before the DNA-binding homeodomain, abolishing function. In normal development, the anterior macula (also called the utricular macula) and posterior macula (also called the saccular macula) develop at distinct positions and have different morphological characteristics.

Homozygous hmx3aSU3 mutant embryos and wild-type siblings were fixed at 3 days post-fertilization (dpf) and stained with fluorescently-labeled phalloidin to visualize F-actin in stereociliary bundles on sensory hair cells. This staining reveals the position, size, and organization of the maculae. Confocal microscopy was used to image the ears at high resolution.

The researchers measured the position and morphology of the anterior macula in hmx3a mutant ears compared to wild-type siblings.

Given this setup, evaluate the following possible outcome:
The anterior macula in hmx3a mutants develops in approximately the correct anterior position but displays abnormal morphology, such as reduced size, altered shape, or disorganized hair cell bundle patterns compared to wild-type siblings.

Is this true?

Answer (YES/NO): NO